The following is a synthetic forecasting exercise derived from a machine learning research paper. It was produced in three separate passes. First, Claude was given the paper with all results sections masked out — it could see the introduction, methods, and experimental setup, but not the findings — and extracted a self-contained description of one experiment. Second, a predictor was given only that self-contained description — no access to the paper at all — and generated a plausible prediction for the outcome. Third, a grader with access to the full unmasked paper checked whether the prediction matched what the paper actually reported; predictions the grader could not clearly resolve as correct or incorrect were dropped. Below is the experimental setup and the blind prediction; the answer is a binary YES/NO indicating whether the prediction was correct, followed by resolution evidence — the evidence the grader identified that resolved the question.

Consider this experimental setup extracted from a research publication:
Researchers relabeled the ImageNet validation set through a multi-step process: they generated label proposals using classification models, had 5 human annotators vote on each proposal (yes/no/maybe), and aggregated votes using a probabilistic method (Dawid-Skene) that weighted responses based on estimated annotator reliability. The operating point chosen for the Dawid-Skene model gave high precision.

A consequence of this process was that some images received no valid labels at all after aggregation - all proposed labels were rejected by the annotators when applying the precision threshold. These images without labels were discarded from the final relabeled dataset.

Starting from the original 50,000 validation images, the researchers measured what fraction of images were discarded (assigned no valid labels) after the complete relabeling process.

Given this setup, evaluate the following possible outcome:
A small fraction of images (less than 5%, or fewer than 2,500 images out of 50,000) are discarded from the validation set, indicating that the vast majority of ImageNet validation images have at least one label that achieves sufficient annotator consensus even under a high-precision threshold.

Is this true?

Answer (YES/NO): NO